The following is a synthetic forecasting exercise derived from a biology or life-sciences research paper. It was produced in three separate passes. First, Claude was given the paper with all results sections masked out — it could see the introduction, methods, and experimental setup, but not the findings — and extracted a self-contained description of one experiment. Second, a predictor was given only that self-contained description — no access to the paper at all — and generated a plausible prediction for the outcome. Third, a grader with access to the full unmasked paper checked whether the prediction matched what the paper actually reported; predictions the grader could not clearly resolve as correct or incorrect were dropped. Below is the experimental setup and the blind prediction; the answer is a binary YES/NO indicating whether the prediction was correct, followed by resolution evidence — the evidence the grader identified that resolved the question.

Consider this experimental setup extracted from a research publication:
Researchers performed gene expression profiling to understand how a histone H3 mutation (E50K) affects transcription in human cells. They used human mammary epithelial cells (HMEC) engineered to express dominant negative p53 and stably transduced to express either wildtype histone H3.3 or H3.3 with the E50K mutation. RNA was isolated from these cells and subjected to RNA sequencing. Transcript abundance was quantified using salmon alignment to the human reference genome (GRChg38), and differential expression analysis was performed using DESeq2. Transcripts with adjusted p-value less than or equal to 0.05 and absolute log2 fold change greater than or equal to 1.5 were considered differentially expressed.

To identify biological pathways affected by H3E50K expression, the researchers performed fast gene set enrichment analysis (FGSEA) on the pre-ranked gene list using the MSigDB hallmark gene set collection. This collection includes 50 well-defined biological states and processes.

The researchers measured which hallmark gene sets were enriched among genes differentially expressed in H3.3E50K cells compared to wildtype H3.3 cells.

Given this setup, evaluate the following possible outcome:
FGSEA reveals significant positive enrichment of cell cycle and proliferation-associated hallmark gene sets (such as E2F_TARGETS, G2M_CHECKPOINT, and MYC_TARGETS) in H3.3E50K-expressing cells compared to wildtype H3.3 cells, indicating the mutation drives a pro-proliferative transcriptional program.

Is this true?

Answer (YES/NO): NO